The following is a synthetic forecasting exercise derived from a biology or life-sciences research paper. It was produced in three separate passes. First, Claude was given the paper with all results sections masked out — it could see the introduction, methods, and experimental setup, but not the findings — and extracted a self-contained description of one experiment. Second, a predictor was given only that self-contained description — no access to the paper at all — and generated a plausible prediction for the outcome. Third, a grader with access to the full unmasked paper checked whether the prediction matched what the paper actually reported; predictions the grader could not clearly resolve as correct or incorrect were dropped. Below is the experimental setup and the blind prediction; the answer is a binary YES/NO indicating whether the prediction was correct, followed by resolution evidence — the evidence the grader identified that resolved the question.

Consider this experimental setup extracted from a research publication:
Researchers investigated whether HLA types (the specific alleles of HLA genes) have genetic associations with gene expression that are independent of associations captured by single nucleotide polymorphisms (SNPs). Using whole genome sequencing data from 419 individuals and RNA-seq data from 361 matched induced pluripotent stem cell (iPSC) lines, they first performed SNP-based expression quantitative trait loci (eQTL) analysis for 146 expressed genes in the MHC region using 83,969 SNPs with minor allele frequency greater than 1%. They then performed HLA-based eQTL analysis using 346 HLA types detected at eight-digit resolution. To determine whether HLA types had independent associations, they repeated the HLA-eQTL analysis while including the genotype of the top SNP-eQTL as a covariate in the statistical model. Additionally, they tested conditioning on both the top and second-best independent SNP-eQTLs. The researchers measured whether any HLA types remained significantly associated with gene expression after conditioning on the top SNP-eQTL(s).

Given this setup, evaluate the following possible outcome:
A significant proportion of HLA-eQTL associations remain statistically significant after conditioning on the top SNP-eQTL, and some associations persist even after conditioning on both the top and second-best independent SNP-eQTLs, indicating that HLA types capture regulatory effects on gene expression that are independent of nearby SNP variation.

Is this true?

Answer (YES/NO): YES